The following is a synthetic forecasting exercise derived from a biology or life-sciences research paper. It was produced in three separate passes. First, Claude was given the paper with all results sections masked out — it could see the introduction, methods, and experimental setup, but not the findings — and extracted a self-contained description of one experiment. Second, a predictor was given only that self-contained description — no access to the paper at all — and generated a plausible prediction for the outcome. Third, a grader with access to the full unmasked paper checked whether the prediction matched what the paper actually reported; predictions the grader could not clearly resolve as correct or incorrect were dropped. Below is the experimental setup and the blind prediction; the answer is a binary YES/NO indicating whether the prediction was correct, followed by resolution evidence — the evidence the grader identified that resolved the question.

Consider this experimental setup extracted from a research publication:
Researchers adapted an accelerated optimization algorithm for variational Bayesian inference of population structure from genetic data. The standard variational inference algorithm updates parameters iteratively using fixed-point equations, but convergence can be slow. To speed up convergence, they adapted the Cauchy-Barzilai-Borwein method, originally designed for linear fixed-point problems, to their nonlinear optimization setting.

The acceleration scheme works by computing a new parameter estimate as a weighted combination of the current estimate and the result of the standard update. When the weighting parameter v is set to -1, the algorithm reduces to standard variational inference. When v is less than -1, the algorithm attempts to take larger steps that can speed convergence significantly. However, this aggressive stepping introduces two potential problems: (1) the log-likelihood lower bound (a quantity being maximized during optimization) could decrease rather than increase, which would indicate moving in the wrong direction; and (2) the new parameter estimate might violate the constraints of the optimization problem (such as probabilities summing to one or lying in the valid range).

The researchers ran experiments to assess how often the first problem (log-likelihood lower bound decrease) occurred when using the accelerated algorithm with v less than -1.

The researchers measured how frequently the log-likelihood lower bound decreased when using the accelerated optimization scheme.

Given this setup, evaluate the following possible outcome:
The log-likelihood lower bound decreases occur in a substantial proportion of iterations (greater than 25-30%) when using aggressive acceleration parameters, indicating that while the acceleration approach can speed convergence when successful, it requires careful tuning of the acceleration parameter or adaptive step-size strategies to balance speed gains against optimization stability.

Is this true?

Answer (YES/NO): NO